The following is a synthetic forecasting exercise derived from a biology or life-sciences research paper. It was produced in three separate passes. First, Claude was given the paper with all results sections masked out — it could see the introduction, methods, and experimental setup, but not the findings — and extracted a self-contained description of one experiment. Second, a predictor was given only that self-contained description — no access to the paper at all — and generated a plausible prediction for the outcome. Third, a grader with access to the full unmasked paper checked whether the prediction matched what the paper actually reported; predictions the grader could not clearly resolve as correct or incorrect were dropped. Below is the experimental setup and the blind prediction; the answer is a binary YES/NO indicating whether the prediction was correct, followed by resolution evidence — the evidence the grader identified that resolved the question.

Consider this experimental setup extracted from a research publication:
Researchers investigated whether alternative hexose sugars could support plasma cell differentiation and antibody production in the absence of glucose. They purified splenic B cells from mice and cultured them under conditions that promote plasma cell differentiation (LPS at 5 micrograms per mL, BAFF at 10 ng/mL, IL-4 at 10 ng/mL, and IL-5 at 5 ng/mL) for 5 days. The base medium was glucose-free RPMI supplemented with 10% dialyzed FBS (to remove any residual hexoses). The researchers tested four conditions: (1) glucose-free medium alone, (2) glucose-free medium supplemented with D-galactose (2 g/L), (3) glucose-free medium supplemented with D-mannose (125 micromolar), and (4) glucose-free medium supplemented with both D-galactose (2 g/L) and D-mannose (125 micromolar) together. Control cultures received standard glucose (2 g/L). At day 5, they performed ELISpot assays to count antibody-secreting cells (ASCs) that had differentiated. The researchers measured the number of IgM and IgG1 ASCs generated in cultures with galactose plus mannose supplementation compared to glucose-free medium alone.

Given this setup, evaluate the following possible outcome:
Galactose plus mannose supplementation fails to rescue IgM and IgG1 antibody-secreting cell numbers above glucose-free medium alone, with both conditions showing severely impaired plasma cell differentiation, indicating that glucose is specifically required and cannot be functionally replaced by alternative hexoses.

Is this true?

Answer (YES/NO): NO